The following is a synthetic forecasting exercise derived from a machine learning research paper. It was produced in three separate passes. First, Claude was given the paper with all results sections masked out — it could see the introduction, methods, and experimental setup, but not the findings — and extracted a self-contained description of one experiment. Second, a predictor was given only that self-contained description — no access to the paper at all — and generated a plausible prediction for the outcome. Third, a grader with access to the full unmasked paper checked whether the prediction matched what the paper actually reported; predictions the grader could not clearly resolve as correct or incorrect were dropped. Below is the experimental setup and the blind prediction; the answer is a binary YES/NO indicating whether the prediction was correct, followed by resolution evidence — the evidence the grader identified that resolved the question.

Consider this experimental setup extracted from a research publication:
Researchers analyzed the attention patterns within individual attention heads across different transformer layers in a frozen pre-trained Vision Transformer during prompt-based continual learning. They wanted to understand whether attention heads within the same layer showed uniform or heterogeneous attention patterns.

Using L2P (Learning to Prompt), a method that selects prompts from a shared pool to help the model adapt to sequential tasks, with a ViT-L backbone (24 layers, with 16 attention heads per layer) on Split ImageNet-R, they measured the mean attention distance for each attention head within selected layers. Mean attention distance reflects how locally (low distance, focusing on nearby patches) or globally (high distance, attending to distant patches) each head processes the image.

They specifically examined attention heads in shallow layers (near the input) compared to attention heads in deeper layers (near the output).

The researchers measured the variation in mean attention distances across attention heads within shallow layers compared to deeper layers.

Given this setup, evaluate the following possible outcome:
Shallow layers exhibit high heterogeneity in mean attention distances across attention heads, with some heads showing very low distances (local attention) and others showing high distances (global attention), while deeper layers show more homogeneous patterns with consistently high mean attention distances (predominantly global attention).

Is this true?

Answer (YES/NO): YES